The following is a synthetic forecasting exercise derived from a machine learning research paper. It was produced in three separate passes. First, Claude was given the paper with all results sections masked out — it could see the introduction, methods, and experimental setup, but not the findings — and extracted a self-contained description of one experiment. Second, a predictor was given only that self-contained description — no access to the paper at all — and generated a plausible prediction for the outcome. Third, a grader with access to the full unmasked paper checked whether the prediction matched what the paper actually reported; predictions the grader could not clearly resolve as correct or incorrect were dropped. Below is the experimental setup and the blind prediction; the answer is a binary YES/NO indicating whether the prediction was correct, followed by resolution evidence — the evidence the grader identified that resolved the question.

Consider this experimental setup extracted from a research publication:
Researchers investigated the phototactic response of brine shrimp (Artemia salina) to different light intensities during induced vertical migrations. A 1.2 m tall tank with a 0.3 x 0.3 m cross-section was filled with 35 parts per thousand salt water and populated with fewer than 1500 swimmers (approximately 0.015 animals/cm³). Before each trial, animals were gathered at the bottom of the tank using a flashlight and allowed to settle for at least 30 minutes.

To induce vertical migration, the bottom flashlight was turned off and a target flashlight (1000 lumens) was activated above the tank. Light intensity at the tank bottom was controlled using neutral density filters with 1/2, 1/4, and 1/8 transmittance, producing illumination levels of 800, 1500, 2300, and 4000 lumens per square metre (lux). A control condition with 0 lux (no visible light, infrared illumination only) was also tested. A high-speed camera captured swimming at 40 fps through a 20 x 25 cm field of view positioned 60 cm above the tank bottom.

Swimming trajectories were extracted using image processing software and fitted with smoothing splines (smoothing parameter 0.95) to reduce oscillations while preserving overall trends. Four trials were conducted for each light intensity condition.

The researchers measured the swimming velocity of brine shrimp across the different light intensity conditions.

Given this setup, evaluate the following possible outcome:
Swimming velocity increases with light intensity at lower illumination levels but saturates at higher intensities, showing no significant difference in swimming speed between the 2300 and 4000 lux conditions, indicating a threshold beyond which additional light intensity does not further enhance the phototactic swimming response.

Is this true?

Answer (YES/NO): NO